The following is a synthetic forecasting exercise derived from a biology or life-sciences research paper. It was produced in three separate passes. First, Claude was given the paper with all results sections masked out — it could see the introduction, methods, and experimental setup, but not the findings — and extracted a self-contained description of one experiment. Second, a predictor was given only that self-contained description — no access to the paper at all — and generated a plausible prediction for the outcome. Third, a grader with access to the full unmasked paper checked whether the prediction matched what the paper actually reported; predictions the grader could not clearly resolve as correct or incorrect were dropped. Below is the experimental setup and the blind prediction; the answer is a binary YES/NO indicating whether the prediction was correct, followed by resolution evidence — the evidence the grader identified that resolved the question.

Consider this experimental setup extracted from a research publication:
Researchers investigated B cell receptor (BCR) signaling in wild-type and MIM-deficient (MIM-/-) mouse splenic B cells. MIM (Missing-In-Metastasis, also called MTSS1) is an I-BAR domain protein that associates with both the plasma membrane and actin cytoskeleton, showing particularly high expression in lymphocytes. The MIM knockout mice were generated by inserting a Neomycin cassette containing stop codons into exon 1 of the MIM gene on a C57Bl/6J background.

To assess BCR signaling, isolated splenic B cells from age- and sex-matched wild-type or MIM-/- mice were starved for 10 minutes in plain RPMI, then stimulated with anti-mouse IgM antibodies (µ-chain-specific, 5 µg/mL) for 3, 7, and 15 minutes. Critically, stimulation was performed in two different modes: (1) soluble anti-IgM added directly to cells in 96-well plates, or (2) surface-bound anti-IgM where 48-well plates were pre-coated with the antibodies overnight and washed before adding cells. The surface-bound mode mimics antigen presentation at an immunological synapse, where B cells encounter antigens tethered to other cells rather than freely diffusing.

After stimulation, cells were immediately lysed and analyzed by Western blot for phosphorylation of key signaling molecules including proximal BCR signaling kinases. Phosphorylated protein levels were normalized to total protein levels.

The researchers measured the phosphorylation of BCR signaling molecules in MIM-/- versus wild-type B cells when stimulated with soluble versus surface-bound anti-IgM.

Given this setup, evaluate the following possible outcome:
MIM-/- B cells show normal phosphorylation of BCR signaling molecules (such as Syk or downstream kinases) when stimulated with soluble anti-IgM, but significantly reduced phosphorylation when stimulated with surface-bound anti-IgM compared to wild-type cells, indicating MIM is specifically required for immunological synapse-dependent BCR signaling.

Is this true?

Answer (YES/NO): NO